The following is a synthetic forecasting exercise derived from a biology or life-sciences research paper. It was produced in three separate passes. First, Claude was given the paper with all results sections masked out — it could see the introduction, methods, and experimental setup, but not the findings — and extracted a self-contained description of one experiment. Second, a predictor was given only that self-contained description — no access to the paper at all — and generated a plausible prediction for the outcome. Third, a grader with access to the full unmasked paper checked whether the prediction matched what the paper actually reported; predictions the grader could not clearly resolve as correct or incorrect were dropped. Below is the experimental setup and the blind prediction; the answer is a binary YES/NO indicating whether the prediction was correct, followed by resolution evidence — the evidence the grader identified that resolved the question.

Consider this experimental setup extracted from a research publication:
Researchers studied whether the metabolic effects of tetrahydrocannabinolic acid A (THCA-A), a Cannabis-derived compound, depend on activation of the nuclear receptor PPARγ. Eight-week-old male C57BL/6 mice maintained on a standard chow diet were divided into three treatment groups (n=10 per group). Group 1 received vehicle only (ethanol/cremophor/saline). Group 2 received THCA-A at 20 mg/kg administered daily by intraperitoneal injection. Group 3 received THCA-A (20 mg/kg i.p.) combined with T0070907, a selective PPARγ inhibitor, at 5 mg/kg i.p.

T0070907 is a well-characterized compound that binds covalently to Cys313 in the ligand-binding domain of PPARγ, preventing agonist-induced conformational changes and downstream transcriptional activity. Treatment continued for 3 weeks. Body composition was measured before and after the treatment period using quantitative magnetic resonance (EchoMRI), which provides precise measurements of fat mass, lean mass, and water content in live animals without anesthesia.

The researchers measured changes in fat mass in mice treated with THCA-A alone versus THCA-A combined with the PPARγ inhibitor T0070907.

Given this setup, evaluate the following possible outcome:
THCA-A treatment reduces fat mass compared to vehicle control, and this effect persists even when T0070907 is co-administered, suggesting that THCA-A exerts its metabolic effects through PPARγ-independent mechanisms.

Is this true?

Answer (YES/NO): NO